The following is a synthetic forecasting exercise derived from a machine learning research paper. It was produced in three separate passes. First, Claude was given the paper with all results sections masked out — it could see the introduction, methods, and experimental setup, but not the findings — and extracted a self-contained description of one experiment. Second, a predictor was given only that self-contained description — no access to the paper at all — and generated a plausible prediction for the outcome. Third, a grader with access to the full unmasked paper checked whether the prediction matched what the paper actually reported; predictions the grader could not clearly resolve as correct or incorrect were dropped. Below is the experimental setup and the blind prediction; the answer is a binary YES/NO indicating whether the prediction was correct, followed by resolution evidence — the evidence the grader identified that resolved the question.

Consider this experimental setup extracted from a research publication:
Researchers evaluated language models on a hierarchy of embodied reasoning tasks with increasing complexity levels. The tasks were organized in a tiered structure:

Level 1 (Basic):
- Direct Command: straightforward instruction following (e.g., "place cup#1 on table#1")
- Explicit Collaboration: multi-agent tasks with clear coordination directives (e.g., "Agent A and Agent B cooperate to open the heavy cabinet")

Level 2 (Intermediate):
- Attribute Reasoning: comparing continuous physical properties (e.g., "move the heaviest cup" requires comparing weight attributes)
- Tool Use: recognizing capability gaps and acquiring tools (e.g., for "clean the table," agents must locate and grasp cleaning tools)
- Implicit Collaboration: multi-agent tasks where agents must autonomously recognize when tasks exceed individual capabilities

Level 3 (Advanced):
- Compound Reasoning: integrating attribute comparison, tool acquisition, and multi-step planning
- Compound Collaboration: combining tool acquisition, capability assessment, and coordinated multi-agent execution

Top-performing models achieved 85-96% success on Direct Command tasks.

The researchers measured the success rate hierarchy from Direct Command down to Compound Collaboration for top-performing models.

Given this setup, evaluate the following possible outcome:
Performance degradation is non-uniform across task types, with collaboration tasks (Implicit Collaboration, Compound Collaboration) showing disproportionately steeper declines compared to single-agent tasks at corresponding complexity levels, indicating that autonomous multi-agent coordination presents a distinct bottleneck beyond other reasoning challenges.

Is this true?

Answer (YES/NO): NO